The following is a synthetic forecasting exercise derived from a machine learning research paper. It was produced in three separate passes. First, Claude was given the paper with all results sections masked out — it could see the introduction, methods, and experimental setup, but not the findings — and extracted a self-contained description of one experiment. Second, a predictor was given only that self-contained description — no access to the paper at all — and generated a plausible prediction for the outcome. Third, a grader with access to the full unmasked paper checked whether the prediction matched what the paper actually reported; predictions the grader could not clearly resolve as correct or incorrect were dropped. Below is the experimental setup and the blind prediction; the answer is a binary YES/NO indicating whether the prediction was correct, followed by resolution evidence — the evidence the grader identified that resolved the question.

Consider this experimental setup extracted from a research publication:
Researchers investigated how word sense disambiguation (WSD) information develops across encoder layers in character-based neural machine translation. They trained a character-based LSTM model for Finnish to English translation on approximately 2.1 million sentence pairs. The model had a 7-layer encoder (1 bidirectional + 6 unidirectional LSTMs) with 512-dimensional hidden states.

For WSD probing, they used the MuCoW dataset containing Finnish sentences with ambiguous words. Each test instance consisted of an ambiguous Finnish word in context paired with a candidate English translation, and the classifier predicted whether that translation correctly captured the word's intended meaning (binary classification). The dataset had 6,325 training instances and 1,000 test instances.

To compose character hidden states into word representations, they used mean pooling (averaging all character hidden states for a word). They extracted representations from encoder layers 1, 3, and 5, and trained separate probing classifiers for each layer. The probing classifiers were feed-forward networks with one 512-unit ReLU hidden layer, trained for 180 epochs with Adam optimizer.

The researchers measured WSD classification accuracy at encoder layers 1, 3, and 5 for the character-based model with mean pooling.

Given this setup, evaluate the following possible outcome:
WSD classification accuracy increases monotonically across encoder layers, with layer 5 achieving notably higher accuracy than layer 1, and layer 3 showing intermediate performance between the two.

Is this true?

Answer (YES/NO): YES